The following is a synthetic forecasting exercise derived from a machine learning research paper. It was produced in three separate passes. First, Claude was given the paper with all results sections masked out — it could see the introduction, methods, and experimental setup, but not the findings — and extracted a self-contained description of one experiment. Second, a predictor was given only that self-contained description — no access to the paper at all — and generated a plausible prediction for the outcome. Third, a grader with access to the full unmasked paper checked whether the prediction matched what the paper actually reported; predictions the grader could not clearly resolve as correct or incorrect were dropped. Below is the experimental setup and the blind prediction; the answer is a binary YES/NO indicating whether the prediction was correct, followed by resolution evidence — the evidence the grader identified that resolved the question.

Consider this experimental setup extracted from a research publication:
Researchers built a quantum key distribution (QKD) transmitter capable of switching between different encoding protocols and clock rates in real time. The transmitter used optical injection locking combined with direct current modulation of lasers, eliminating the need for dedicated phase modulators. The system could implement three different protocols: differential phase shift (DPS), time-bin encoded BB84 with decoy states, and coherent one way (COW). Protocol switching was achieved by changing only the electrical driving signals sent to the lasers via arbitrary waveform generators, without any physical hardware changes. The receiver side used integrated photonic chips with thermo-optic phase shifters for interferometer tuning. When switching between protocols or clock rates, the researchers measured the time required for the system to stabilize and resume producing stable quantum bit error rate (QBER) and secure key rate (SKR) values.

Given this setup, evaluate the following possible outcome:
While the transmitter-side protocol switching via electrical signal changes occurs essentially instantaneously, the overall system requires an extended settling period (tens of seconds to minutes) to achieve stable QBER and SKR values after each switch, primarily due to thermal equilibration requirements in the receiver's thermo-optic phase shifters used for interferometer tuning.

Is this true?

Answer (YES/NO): NO